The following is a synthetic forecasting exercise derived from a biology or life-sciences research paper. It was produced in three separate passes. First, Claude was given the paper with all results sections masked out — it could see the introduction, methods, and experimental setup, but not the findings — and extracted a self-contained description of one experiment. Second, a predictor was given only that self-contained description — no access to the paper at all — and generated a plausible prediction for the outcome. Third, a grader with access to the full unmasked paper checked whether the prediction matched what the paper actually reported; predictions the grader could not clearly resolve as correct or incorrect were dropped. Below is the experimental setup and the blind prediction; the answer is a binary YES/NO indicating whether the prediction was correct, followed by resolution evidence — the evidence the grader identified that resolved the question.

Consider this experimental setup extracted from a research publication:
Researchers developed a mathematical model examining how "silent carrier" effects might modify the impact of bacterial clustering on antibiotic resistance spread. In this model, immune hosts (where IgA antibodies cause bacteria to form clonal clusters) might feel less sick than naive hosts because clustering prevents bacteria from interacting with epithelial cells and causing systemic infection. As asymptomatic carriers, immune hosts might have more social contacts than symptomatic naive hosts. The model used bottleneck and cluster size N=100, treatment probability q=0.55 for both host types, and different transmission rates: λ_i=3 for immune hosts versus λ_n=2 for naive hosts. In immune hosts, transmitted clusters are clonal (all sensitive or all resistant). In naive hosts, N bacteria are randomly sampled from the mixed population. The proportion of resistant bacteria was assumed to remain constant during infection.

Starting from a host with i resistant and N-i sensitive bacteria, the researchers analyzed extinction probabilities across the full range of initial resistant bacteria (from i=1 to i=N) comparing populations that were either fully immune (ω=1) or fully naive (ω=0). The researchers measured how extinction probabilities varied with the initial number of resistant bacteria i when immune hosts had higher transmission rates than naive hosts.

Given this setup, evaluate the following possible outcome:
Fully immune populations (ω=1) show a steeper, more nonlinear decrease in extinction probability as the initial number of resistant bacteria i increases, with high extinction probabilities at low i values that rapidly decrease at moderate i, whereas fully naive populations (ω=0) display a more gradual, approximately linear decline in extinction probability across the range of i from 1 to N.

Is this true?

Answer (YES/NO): NO